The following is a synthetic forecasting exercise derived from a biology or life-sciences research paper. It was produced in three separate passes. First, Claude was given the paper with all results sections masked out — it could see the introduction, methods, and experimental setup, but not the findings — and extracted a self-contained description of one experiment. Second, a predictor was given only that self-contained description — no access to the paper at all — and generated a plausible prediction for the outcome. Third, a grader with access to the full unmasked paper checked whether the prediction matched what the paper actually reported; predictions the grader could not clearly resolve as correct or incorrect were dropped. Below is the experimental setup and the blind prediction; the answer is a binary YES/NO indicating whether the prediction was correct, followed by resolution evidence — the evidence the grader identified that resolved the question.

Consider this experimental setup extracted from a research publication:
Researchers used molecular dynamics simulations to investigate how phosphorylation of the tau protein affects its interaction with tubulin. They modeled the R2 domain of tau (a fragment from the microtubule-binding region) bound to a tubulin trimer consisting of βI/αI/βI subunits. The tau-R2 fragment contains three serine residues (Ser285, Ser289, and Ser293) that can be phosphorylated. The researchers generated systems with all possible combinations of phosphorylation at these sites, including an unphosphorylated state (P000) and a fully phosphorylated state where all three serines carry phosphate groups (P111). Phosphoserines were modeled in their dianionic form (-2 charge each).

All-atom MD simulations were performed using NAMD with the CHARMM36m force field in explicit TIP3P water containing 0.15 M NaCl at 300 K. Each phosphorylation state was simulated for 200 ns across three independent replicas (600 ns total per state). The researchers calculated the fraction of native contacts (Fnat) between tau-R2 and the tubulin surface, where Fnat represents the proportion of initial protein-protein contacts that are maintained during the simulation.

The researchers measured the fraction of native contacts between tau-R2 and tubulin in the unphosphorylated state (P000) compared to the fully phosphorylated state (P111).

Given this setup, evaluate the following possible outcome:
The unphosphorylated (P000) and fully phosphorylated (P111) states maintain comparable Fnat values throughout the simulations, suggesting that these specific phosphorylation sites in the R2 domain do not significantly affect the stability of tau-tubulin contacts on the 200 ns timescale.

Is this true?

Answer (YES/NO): NO